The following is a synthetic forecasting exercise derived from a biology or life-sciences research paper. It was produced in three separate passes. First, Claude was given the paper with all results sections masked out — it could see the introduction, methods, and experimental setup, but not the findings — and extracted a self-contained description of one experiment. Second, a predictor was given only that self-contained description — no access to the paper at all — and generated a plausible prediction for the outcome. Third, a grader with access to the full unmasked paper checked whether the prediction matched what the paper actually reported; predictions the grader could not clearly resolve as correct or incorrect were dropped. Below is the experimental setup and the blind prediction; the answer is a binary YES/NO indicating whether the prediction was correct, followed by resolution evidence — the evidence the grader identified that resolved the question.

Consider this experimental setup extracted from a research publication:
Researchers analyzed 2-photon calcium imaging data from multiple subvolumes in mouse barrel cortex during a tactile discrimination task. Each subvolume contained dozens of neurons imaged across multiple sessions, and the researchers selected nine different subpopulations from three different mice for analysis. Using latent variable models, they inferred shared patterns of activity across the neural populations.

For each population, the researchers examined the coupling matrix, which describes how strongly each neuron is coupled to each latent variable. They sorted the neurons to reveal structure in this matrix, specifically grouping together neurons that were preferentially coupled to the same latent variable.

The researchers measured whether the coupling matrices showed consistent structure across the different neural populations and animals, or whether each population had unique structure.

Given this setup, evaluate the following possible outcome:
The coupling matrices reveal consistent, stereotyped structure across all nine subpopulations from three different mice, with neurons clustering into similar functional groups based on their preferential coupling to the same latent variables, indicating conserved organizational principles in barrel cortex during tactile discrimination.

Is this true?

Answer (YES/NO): NO